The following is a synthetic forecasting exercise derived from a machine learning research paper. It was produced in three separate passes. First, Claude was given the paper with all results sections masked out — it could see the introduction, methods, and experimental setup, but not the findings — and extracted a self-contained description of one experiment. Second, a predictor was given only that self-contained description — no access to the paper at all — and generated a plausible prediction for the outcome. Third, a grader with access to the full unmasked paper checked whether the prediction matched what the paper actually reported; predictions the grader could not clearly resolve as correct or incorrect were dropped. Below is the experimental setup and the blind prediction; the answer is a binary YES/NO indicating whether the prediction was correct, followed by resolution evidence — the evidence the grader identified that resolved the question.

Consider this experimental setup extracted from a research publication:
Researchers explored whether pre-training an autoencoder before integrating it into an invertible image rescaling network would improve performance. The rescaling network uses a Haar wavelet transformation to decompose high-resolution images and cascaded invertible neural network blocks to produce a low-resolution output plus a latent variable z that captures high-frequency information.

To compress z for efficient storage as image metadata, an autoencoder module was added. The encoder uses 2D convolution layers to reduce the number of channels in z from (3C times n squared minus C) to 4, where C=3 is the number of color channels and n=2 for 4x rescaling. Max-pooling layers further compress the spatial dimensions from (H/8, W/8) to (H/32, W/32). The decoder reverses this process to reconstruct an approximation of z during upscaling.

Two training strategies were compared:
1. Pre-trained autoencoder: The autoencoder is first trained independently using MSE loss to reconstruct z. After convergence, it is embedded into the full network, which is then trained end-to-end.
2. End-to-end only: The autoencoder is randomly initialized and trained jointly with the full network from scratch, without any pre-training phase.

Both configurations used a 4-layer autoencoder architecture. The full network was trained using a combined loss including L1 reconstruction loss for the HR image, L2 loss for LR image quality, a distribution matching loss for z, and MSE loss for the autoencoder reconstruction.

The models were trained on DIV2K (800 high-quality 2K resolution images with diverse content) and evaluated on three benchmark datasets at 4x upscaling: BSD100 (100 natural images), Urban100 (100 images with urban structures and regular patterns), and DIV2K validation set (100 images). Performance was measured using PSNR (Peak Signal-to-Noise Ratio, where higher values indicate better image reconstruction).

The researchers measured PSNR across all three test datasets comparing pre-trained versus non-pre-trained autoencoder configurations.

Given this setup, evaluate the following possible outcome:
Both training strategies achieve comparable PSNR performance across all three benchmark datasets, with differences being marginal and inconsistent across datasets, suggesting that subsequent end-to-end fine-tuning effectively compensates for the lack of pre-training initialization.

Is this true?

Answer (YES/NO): NO